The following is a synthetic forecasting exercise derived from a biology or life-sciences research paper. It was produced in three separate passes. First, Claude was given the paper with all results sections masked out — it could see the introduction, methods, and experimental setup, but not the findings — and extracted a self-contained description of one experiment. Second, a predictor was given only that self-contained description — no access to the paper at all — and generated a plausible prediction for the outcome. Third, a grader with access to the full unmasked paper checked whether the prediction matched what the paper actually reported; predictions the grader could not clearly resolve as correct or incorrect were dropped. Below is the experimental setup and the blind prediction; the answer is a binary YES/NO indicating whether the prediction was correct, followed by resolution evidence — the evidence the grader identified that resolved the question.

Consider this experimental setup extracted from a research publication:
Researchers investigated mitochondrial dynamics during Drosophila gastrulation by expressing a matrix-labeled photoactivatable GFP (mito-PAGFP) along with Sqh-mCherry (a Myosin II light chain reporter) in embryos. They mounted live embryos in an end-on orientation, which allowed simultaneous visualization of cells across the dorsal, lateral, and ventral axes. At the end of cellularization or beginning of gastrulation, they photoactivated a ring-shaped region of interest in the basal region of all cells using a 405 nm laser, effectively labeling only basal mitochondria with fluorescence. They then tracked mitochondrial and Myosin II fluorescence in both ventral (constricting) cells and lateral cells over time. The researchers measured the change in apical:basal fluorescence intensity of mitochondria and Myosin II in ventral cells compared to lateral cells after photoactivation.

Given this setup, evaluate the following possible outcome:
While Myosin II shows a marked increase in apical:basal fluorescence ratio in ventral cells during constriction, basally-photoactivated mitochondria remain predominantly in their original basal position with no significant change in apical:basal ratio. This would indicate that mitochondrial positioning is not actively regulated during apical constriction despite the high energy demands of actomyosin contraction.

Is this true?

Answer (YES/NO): NO